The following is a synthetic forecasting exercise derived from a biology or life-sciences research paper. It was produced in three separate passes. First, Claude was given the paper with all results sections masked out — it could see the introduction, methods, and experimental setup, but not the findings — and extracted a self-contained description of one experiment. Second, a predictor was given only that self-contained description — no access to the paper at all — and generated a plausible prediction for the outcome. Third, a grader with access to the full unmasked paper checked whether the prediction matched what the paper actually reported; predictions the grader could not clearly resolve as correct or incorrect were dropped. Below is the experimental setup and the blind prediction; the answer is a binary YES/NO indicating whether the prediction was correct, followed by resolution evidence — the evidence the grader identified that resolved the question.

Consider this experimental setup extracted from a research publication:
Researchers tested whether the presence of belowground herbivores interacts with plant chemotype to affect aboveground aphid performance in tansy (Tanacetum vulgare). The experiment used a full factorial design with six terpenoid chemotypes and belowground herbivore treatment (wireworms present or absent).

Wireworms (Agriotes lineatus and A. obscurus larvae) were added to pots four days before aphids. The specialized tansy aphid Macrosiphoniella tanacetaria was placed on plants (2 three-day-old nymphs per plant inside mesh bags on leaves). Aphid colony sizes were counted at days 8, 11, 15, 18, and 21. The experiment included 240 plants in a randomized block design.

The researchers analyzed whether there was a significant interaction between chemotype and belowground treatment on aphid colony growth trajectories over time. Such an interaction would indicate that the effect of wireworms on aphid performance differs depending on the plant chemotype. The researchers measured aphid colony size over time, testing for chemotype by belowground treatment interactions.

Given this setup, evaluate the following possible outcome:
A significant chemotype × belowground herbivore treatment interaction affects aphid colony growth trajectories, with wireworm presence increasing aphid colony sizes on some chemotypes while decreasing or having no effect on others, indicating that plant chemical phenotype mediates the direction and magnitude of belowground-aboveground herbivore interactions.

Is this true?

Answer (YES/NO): NO